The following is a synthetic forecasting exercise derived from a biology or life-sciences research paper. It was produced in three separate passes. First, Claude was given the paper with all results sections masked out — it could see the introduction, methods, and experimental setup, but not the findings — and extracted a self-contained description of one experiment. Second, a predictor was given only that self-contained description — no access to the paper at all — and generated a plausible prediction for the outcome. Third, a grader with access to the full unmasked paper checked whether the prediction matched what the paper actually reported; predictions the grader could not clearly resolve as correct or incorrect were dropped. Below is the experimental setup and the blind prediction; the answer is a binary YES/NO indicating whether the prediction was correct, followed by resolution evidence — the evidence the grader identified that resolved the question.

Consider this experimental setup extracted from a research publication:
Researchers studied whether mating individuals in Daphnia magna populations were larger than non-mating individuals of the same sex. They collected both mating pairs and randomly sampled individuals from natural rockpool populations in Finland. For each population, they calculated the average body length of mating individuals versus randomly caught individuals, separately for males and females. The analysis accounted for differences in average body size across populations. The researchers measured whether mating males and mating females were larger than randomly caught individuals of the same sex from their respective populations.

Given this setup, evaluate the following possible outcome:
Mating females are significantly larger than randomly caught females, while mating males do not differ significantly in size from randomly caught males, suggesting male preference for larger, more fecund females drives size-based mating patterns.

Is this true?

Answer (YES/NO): NO